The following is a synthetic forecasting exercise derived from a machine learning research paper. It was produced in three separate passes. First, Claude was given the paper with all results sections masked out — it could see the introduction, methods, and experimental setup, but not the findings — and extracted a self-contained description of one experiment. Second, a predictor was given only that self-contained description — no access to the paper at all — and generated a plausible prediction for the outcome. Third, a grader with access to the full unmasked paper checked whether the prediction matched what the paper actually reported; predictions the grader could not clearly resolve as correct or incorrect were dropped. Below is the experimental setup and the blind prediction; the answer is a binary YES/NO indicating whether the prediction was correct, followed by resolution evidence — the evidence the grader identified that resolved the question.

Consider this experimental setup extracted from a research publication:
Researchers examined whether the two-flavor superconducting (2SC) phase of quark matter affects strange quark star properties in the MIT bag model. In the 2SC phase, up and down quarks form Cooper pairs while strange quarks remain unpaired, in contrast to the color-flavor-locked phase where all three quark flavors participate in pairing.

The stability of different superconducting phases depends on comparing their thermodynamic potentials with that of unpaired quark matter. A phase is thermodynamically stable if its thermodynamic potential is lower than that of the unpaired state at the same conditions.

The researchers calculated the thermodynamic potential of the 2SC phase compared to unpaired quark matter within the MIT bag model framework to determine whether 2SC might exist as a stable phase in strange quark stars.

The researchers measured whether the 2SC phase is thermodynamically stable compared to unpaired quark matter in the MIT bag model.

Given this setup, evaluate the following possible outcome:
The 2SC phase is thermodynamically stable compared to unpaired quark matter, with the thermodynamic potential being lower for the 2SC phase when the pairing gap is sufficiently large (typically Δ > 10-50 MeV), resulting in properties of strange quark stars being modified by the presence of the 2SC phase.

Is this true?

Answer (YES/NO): NO